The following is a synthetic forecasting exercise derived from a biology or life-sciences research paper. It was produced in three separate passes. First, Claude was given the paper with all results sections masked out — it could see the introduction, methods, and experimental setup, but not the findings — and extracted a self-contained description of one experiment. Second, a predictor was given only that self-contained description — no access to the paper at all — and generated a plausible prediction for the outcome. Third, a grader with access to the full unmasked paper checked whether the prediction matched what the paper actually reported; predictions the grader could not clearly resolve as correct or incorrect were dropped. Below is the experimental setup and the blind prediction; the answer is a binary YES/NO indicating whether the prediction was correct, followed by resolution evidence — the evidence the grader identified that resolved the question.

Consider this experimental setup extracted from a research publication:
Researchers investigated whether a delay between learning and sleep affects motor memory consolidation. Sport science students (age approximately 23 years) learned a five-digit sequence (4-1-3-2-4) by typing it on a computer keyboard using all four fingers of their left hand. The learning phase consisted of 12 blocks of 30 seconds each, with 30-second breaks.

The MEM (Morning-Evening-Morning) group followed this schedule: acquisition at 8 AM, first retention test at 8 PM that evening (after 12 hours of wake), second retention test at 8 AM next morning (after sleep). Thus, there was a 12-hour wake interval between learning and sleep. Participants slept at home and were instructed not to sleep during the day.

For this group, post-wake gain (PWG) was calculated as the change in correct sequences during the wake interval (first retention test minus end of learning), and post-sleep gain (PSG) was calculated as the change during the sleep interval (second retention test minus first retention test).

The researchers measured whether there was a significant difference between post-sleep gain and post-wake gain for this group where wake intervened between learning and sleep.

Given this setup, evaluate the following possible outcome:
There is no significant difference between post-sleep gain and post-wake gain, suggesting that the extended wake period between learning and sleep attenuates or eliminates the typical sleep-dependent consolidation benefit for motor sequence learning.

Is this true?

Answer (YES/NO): YES